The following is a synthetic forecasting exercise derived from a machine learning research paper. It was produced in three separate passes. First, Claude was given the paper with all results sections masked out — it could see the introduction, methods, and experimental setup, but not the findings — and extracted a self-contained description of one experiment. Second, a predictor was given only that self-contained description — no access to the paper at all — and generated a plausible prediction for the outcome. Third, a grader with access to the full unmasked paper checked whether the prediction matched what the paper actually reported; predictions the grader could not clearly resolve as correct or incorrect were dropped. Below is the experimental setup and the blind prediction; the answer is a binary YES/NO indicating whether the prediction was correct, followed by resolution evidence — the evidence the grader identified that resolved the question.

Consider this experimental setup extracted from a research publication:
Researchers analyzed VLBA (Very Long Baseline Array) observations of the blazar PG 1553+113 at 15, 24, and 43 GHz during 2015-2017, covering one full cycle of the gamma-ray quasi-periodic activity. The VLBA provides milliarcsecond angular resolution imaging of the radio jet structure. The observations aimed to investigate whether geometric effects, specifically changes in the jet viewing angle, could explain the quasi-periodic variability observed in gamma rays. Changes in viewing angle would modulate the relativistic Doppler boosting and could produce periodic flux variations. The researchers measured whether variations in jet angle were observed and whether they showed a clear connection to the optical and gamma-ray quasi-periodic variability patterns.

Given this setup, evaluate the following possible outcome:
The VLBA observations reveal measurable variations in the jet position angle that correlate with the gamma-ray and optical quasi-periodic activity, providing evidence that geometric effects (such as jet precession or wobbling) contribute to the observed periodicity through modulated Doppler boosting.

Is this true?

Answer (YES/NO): NO